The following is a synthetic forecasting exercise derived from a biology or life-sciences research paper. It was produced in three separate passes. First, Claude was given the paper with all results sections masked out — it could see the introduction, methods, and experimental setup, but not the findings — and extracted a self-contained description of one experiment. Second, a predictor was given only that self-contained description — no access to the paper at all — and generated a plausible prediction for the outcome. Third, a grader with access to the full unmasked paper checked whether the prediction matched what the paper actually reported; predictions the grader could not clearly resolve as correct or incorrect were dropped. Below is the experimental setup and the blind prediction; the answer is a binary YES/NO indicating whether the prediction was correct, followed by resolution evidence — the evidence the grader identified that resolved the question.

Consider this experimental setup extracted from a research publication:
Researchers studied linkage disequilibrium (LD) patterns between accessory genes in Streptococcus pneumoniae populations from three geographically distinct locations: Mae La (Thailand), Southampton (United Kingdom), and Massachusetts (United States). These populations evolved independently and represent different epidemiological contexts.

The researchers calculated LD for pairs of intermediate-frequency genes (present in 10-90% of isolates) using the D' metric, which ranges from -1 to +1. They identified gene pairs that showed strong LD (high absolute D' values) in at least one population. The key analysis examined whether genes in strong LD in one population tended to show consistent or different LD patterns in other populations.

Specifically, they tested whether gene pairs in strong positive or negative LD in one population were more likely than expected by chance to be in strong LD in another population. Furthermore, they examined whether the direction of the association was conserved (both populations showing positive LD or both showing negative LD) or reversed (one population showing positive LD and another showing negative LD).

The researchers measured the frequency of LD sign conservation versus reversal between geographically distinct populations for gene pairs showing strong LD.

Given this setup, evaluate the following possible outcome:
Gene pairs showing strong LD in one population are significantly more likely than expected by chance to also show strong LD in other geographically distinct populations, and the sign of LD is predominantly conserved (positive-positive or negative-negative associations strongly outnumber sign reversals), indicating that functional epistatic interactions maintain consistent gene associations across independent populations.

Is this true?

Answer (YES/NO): YES